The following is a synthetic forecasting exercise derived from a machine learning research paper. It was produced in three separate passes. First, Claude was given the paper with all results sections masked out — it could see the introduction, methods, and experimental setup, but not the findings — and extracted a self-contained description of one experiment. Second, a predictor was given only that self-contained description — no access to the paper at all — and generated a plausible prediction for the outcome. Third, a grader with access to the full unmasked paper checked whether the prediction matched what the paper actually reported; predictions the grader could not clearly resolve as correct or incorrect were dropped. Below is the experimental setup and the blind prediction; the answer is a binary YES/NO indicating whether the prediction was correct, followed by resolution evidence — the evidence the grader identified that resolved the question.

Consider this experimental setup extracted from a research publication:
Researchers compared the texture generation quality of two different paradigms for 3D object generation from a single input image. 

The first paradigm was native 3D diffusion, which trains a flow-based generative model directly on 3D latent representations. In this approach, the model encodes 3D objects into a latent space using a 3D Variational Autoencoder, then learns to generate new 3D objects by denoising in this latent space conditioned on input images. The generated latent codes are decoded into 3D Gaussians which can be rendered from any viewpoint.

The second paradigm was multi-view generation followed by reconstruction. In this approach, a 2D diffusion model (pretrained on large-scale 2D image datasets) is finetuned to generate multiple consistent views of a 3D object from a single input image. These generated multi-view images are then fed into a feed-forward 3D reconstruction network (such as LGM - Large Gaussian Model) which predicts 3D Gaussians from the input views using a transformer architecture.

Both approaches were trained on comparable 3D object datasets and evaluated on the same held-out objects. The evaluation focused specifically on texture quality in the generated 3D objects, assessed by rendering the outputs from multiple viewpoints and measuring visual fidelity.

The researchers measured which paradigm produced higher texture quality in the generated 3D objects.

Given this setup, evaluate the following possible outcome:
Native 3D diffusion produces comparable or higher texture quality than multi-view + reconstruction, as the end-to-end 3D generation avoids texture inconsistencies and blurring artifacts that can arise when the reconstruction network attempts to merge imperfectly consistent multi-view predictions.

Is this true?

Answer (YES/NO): NO